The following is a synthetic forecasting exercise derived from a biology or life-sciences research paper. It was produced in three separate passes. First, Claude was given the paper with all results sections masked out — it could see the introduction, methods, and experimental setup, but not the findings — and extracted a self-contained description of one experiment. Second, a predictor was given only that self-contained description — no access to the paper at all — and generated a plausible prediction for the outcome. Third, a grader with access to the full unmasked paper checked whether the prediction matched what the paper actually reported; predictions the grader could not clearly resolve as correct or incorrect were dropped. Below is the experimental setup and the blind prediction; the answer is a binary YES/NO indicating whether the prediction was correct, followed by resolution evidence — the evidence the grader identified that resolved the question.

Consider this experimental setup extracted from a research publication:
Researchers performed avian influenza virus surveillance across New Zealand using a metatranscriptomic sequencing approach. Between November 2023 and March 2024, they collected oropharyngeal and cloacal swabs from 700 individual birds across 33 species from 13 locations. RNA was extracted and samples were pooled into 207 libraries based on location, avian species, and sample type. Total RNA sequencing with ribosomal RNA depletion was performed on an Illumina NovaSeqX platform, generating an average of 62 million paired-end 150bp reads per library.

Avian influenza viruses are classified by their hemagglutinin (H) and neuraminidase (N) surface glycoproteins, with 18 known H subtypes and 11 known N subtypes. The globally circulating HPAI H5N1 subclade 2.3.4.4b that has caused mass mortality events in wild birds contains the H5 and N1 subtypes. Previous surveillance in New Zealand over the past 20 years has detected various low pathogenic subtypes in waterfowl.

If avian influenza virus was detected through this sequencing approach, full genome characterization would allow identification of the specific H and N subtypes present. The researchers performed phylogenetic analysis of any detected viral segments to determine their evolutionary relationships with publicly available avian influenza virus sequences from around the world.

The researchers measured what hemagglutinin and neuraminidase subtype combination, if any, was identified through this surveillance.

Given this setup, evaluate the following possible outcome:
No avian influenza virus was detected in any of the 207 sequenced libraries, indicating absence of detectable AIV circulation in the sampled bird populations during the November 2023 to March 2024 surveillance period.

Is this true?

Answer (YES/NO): NO